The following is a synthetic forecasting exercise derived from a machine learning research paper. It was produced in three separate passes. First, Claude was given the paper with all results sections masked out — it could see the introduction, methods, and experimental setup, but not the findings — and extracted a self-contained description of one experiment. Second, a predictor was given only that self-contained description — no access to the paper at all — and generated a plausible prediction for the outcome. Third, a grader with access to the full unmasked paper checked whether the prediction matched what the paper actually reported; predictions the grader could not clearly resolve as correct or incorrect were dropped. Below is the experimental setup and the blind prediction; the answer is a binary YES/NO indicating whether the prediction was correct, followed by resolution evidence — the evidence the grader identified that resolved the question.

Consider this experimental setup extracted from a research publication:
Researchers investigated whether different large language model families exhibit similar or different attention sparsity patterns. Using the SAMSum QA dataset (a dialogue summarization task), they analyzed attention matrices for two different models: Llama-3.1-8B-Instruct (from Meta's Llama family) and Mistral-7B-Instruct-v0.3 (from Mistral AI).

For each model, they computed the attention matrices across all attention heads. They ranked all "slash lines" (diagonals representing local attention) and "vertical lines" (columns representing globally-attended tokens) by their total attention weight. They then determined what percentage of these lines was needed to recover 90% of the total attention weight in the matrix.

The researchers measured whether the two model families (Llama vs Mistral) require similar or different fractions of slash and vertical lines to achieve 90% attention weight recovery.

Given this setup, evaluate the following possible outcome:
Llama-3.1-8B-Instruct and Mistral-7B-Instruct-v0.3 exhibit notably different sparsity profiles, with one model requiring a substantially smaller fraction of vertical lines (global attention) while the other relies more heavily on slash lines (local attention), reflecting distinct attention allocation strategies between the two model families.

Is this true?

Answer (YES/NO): NO